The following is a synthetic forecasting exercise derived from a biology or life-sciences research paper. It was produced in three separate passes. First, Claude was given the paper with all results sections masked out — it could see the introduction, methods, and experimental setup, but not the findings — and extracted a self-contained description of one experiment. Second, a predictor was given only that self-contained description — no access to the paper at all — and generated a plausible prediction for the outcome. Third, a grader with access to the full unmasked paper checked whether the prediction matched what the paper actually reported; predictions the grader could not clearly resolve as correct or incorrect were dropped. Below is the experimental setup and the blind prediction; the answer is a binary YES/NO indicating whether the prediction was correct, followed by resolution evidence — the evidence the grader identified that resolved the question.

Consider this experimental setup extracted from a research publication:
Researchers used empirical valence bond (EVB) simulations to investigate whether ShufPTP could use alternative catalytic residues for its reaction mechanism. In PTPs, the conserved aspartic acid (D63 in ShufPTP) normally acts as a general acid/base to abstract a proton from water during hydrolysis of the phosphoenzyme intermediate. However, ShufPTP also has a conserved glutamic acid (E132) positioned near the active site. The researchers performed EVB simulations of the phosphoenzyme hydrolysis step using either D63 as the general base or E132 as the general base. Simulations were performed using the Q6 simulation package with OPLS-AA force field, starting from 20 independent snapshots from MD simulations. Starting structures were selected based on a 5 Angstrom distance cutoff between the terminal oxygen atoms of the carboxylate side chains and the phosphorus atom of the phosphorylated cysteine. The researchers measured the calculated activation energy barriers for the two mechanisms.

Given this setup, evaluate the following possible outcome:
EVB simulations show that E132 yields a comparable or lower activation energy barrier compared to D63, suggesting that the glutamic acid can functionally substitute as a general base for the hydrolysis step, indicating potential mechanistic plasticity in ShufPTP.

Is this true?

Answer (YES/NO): NO